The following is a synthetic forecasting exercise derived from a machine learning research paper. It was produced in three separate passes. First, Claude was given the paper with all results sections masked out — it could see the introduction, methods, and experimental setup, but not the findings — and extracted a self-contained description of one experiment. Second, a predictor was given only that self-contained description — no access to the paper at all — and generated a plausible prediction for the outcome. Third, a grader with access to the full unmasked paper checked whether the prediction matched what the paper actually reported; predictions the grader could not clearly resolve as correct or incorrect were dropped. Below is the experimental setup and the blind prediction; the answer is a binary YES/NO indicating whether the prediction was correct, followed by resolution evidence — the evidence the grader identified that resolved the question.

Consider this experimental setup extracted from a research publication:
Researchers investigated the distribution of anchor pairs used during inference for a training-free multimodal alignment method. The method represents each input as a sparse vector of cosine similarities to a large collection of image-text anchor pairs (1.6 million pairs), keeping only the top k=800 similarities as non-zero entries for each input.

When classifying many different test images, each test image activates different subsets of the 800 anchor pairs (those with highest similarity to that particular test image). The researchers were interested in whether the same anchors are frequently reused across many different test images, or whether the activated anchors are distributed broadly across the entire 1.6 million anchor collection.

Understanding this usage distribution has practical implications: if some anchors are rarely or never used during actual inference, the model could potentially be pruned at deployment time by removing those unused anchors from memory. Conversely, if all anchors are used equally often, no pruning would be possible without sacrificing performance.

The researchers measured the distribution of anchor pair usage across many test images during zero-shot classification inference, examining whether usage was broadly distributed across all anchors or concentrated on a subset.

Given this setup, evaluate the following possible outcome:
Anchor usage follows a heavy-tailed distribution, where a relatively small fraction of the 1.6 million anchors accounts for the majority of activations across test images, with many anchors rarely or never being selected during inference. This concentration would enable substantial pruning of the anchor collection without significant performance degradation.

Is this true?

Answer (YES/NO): NO